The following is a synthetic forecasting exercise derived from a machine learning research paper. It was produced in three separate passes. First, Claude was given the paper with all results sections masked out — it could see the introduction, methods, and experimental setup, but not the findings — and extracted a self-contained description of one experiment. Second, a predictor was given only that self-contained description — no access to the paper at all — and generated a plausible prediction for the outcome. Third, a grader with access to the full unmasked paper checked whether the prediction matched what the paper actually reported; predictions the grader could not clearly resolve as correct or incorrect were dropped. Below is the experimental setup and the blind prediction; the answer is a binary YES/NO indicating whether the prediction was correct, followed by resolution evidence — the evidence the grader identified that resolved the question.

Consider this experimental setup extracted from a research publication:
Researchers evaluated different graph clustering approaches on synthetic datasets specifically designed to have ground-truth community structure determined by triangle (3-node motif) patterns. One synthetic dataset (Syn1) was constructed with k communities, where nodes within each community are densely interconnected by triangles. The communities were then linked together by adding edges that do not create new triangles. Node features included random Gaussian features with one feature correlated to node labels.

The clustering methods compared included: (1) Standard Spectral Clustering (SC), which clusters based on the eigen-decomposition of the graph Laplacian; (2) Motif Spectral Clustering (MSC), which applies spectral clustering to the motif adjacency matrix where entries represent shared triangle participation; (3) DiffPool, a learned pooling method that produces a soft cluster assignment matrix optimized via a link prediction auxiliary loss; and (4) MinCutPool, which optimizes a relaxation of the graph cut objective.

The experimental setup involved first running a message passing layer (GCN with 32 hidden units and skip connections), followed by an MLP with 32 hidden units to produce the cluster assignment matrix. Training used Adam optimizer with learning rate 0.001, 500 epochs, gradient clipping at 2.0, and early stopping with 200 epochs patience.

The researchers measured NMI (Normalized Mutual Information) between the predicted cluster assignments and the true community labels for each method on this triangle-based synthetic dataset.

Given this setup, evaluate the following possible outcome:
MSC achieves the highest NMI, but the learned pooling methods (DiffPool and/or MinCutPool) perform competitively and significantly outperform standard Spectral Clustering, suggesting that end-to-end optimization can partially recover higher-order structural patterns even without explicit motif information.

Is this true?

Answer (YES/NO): NO